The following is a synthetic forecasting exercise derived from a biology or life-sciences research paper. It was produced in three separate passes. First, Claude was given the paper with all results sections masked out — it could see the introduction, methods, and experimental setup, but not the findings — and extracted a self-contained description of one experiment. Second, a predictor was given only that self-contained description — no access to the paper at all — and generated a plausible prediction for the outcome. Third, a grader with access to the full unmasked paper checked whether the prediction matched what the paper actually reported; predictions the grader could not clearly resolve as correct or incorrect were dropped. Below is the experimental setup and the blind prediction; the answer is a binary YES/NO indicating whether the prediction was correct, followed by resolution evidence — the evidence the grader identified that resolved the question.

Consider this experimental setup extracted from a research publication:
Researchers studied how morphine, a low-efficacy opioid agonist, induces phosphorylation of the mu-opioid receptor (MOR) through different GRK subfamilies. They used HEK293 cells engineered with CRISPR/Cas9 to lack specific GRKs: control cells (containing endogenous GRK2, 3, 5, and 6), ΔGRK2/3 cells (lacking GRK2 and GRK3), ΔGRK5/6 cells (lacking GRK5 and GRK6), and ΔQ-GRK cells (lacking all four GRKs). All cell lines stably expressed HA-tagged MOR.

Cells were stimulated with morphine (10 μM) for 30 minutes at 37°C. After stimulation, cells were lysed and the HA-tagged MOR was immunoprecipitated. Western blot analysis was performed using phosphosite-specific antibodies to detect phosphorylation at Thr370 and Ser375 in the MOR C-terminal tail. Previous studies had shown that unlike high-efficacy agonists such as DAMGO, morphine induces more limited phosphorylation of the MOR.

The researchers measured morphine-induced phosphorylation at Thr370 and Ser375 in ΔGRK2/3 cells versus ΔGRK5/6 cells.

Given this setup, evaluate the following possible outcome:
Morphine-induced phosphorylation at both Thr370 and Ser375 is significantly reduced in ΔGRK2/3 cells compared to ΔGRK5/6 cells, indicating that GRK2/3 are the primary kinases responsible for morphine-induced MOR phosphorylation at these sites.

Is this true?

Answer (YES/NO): NO